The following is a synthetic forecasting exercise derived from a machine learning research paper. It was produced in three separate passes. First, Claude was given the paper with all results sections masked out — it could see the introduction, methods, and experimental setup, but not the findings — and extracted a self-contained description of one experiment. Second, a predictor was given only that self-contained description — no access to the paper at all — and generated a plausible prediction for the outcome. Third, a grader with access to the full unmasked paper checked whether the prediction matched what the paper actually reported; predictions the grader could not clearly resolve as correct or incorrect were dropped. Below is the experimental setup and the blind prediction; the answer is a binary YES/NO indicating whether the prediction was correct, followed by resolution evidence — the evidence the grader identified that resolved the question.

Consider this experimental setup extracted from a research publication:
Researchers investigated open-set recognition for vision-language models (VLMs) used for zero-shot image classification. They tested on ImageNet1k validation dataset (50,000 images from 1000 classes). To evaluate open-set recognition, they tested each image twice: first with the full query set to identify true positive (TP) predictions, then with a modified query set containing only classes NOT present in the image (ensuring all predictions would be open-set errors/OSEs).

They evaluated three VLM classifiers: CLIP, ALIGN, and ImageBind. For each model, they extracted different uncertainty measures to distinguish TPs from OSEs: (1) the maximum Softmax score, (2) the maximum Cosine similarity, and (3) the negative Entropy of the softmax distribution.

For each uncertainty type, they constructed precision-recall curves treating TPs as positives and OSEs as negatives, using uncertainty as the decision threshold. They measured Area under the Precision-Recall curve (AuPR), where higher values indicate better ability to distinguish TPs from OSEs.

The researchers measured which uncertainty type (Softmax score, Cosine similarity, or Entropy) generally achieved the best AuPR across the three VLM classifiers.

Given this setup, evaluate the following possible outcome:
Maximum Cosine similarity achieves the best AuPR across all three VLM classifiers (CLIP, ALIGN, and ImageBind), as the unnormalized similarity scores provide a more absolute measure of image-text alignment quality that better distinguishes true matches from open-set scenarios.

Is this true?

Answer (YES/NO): NO